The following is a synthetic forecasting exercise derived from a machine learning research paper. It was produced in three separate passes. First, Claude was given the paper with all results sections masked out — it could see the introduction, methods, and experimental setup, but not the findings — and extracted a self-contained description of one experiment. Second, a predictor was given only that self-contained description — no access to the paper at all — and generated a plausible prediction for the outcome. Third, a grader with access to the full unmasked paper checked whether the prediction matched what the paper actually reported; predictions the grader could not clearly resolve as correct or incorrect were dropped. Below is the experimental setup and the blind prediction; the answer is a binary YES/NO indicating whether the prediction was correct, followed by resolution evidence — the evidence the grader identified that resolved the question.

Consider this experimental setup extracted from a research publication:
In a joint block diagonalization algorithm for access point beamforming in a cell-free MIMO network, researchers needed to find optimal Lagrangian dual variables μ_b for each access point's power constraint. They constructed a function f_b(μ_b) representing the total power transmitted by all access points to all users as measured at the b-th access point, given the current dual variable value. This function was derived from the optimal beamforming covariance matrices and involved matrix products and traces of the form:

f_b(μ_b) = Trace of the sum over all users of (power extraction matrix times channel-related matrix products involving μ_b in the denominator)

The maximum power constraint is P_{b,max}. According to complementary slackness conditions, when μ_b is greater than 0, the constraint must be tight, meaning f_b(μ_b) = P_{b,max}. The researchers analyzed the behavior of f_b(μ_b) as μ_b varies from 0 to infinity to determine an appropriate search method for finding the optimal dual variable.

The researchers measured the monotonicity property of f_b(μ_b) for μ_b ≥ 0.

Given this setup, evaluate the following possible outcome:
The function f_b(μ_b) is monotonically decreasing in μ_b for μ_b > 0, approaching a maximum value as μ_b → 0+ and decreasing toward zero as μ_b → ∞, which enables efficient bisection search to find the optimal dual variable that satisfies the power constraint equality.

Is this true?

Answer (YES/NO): YES